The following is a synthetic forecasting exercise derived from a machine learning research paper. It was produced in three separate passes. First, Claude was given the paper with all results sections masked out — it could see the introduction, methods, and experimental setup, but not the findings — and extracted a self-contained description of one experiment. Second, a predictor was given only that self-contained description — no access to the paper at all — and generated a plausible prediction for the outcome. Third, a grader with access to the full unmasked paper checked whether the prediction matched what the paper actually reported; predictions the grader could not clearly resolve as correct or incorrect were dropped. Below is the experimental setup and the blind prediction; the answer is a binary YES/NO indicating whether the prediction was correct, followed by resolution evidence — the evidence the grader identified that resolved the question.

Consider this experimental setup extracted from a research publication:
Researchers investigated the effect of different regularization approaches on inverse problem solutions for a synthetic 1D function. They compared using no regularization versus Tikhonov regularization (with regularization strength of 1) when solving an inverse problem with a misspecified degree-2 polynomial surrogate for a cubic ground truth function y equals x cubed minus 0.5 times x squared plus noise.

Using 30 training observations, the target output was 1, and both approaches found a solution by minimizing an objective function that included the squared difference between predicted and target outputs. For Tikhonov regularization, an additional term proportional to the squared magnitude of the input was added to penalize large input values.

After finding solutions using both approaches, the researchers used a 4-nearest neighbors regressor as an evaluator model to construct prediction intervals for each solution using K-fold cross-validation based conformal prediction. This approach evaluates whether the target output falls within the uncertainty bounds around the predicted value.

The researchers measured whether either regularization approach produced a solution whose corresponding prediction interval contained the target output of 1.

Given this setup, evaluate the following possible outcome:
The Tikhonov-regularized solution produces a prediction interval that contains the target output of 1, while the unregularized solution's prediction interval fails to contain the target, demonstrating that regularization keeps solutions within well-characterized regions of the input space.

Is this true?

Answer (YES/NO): NO